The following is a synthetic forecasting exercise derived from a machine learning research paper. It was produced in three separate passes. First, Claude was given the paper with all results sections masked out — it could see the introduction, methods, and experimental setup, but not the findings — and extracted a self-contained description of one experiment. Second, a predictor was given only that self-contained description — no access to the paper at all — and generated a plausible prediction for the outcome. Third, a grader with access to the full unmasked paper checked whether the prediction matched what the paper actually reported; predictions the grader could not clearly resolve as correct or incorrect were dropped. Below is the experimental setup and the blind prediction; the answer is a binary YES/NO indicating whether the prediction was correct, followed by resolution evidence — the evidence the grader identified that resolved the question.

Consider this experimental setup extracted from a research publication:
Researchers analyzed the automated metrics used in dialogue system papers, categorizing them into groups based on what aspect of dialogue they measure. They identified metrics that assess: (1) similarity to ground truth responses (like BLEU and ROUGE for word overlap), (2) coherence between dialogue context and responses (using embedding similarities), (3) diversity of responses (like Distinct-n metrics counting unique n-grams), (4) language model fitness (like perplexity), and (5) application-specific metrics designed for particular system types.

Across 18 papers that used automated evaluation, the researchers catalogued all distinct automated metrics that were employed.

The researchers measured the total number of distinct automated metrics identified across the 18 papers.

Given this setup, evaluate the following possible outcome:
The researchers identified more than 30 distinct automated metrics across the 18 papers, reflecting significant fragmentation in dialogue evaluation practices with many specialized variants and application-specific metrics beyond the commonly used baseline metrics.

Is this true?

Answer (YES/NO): NO